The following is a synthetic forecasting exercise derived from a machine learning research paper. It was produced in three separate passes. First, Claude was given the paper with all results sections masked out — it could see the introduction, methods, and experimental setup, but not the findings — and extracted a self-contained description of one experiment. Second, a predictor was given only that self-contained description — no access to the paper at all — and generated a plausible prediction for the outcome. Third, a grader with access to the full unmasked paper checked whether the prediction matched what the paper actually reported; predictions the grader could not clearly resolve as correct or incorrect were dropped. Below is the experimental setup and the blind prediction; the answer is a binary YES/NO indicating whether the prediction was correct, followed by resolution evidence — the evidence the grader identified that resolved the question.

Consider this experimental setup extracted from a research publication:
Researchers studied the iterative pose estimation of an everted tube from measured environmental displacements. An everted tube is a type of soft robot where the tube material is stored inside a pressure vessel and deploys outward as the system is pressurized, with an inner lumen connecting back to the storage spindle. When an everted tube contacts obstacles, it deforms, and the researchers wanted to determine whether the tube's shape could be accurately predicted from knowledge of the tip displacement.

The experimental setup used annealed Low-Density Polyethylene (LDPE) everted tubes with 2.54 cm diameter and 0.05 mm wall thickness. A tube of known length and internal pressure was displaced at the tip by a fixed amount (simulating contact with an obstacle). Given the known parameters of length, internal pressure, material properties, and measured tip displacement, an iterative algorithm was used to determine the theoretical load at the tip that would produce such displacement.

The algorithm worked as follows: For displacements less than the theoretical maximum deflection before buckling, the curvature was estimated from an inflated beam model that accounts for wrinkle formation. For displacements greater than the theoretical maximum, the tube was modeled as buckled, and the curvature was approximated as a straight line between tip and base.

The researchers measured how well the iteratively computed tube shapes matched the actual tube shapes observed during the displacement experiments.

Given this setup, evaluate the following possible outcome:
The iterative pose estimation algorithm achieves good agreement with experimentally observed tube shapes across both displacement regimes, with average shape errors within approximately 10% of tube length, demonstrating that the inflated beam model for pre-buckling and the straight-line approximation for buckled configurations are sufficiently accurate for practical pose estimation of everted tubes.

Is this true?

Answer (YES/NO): NO